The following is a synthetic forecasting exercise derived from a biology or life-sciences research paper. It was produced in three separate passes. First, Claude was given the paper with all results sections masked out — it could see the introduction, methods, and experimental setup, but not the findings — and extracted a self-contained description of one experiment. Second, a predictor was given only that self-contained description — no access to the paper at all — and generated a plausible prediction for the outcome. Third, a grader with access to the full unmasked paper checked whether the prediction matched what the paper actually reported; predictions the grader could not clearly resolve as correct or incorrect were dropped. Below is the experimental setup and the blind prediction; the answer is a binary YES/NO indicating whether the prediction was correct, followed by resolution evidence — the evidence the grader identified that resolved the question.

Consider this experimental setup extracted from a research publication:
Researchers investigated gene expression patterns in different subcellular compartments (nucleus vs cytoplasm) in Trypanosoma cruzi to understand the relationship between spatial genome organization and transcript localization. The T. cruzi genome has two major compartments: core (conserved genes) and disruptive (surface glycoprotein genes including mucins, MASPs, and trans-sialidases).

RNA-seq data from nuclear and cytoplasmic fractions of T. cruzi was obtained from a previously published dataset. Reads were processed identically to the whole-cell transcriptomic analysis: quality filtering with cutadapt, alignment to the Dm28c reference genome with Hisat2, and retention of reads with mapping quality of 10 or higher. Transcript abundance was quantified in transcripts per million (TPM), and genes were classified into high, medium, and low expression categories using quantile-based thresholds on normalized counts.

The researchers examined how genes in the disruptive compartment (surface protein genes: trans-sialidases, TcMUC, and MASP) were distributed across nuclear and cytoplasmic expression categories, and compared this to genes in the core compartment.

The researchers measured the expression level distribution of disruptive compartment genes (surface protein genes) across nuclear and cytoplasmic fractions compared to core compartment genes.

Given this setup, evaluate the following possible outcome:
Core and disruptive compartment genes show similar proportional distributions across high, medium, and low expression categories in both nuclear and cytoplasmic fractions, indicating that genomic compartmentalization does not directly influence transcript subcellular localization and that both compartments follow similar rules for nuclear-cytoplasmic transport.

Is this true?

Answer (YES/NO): NO